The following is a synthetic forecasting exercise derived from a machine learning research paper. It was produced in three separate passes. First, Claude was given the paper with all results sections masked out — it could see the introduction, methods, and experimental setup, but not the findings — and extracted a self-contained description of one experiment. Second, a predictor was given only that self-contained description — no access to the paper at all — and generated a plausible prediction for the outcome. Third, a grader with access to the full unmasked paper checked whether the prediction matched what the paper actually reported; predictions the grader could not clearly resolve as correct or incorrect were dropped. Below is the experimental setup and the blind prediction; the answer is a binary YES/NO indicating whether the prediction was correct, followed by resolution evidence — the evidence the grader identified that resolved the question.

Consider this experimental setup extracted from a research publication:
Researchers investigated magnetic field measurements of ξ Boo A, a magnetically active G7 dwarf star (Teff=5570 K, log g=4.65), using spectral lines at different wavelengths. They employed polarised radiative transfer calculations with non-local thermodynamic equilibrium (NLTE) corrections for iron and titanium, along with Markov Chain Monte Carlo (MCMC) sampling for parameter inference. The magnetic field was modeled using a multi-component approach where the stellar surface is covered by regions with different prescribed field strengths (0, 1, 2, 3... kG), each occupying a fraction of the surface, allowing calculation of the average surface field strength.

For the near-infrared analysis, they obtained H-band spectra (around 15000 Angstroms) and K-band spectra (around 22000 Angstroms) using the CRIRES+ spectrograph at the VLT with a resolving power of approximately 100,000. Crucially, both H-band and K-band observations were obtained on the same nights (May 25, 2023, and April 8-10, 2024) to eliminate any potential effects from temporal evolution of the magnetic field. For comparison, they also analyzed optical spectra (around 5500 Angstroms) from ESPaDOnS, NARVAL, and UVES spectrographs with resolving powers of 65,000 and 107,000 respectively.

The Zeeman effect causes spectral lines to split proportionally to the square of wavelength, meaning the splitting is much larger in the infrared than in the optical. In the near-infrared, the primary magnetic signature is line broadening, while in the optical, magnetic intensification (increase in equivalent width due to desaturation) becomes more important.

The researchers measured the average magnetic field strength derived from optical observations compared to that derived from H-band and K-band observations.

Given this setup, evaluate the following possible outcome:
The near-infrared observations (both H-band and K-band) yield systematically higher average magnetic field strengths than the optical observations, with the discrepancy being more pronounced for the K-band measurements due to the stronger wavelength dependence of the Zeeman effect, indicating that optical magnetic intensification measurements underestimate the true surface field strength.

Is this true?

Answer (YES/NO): NO